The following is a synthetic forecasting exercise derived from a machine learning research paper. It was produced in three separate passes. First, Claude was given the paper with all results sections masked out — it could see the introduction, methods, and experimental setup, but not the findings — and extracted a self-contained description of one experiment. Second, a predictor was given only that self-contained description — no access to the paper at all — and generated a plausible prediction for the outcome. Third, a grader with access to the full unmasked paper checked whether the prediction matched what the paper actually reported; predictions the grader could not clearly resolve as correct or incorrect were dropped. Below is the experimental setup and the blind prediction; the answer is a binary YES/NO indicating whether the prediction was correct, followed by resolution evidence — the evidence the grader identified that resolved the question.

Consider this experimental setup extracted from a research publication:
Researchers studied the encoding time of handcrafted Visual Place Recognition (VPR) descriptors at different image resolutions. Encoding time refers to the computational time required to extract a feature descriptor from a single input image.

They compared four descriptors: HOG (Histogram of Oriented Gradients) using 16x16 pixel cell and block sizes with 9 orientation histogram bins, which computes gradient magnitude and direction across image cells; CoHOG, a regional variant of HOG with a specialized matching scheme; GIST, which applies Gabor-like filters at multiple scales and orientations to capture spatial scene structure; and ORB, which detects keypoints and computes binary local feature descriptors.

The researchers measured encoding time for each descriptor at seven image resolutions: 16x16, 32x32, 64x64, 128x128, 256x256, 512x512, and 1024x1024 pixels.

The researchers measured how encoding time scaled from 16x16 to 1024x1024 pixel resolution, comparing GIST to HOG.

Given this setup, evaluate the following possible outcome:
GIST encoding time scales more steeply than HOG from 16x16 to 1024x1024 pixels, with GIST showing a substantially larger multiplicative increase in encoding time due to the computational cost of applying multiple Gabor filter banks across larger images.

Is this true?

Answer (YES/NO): YES